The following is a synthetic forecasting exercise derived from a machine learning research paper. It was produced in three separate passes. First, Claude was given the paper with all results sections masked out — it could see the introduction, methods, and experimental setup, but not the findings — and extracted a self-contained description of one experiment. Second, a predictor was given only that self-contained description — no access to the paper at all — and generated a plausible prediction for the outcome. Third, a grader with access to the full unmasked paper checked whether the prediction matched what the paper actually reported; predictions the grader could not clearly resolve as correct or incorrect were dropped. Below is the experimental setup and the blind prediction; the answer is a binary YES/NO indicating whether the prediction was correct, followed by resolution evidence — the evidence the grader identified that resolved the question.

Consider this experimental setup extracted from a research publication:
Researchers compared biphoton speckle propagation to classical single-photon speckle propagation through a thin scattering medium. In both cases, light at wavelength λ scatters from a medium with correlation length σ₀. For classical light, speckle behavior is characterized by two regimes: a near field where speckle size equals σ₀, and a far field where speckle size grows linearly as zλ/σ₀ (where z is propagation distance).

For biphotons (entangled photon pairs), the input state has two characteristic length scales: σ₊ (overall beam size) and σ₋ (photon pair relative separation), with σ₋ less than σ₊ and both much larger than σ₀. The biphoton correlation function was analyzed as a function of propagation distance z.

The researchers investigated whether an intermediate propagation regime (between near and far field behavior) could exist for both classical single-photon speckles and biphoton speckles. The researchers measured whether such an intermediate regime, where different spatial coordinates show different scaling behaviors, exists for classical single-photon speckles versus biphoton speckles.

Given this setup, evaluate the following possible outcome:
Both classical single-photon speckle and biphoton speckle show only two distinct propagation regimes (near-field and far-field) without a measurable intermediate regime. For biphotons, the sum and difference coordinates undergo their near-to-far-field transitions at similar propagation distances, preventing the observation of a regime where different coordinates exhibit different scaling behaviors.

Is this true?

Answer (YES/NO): NO